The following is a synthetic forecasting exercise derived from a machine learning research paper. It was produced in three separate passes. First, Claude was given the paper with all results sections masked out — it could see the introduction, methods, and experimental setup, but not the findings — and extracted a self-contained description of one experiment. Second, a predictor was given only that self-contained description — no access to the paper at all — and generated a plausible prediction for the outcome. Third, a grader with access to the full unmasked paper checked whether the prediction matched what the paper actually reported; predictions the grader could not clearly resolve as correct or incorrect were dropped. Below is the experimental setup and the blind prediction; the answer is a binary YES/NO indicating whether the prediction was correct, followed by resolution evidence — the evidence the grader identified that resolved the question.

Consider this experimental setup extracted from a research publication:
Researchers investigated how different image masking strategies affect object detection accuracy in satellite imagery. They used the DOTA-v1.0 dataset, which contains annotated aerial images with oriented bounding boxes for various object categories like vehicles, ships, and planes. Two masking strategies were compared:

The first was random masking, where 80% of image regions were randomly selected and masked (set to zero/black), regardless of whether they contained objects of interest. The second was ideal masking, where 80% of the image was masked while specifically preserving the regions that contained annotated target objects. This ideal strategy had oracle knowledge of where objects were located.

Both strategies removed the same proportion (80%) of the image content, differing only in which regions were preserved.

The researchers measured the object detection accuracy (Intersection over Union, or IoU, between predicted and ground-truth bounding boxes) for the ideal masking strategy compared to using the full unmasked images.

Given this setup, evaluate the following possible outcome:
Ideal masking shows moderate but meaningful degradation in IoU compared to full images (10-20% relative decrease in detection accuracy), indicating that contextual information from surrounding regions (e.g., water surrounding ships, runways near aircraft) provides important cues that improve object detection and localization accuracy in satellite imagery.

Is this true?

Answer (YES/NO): NO